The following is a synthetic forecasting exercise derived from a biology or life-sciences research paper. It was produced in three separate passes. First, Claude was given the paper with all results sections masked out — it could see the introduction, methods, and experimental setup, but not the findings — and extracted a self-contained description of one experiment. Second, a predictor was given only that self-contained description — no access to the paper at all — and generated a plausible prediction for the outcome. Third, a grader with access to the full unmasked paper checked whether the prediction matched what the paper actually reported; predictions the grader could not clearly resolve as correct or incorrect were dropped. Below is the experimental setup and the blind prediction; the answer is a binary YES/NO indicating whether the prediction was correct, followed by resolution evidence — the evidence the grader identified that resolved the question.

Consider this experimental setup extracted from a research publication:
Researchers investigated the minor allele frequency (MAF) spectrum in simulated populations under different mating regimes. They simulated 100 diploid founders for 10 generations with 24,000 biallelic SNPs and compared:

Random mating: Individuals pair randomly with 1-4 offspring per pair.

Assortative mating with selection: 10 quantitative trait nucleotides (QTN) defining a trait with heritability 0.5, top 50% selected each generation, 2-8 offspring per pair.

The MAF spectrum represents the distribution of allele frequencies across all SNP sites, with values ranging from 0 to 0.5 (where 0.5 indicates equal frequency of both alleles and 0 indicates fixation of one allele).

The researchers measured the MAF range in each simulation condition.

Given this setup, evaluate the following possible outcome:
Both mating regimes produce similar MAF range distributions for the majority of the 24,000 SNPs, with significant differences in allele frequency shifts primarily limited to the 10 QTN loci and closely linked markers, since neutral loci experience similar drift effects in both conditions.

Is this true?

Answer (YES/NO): NO